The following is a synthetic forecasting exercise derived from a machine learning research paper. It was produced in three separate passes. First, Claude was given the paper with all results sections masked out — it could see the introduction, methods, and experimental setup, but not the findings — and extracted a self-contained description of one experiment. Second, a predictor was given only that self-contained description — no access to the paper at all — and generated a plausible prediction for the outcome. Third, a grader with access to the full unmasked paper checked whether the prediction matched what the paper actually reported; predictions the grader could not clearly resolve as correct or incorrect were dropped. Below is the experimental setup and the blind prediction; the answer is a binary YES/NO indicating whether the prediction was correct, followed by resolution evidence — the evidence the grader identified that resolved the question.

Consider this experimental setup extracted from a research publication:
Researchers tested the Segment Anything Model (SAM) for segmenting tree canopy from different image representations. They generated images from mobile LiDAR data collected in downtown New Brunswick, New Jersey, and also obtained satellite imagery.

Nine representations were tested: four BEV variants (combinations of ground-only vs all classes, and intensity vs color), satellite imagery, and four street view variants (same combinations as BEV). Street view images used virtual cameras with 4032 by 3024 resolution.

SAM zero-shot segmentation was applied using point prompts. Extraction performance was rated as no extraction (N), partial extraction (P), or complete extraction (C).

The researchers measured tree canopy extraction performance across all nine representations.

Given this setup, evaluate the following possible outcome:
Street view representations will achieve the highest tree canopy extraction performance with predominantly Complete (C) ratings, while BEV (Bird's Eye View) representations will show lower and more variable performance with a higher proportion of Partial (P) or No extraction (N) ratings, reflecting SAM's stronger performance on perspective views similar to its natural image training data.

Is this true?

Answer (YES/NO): NO